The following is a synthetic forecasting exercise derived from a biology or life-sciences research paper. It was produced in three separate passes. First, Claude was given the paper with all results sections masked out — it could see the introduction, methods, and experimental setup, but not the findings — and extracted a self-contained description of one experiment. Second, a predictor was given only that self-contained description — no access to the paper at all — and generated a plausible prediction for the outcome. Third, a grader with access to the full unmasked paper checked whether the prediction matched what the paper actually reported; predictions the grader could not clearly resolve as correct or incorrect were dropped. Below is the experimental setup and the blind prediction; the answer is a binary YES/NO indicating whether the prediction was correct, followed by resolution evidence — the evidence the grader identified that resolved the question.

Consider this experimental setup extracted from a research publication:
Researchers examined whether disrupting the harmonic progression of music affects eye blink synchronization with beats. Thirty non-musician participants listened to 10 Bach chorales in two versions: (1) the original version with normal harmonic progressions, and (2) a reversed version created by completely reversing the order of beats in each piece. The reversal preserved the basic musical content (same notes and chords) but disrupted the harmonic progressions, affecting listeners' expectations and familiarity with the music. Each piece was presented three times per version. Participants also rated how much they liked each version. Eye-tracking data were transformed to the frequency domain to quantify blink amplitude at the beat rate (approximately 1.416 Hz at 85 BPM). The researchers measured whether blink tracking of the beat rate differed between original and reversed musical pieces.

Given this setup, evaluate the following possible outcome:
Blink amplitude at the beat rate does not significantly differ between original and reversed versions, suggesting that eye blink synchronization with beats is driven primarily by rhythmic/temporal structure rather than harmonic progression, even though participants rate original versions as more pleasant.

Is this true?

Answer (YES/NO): NO